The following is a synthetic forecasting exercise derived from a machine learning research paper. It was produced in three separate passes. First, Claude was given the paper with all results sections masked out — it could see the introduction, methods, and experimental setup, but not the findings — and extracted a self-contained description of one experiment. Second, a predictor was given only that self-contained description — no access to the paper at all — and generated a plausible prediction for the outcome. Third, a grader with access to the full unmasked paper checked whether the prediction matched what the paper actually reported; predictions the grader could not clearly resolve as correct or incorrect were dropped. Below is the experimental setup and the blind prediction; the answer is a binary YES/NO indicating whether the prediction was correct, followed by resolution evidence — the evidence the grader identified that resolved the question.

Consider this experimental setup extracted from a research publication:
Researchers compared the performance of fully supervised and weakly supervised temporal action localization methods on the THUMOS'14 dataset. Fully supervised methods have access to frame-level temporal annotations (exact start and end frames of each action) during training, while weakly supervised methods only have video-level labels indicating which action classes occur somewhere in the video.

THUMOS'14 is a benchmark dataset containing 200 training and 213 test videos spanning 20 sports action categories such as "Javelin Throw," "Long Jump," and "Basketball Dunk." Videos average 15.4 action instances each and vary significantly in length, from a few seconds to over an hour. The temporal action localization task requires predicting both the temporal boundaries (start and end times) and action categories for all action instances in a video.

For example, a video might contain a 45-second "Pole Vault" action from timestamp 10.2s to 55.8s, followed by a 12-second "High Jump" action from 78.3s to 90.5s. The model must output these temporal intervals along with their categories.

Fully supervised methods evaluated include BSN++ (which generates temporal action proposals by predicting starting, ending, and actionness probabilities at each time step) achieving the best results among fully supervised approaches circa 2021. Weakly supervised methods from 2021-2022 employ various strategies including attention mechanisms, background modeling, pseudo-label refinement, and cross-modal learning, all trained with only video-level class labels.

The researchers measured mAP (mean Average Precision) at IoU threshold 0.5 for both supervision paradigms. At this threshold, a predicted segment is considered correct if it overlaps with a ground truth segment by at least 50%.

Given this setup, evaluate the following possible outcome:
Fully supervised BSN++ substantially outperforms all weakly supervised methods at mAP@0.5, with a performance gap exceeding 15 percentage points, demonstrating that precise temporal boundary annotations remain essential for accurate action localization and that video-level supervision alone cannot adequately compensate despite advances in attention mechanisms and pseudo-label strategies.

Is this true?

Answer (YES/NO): NO